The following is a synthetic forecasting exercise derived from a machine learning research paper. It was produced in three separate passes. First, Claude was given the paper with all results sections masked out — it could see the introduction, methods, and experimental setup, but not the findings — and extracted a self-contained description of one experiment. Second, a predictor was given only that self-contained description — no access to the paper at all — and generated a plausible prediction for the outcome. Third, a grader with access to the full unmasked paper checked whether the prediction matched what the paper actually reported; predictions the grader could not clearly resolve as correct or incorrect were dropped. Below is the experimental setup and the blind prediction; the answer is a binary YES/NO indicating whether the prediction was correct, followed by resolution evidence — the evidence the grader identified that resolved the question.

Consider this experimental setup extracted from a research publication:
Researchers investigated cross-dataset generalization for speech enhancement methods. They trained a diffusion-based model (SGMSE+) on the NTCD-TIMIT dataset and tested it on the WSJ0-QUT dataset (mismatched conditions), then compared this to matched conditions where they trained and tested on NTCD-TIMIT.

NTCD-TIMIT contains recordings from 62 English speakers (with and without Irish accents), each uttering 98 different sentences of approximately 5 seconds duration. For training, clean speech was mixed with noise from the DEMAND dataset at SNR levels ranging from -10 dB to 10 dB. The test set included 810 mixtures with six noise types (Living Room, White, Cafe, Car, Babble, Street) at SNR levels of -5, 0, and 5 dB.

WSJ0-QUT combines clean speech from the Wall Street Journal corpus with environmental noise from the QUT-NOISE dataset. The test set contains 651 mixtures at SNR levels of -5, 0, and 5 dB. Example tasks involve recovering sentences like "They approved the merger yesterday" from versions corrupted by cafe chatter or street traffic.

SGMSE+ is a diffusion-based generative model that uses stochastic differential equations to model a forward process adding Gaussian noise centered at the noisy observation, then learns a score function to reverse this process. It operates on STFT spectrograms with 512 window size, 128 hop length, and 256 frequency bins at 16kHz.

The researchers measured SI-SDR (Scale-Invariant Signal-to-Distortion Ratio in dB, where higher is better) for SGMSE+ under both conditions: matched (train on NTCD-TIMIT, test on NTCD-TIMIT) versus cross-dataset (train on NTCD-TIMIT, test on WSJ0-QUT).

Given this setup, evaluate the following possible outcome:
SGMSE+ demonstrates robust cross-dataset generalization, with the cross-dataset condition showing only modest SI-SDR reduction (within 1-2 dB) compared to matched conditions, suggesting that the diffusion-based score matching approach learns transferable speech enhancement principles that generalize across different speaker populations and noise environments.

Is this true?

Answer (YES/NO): NO